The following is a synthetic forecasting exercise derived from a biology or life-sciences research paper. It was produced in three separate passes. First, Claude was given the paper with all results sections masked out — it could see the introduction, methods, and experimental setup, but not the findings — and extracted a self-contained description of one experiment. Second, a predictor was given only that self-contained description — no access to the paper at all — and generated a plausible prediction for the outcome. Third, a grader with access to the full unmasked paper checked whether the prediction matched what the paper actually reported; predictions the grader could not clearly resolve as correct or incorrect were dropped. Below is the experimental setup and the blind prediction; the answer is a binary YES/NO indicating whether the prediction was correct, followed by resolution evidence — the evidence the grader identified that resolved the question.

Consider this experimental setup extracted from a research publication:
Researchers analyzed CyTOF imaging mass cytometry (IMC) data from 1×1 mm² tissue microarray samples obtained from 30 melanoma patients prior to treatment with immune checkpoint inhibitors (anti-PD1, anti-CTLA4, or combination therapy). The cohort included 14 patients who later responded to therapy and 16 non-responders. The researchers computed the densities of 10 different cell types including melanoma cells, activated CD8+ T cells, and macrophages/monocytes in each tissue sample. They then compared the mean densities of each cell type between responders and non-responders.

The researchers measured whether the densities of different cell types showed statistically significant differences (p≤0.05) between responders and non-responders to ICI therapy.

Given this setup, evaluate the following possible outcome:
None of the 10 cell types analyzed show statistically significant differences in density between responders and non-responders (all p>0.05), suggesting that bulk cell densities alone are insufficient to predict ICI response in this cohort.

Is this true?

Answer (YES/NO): YES